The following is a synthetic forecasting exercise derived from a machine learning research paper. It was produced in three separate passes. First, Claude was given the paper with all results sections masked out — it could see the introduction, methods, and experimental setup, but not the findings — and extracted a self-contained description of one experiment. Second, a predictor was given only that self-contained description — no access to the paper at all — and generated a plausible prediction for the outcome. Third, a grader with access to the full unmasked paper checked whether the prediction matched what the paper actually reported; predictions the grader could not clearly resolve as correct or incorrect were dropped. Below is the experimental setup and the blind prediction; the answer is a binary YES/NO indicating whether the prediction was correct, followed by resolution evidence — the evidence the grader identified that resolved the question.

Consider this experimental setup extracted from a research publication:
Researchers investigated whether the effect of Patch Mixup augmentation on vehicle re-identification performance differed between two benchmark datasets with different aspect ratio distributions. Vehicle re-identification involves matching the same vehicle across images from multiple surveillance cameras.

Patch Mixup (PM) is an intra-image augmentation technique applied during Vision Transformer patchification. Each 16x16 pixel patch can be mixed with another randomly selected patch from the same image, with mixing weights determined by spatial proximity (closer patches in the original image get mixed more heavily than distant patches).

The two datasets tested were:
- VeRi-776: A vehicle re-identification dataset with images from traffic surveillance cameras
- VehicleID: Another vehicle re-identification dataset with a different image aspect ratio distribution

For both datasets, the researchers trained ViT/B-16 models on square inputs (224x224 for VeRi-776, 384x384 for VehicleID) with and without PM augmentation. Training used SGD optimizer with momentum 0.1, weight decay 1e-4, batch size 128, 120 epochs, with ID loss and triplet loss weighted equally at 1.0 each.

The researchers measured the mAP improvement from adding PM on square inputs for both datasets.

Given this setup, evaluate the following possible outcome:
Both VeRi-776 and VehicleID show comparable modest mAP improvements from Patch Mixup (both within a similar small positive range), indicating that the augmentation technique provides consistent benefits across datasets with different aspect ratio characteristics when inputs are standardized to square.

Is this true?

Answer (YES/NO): NO